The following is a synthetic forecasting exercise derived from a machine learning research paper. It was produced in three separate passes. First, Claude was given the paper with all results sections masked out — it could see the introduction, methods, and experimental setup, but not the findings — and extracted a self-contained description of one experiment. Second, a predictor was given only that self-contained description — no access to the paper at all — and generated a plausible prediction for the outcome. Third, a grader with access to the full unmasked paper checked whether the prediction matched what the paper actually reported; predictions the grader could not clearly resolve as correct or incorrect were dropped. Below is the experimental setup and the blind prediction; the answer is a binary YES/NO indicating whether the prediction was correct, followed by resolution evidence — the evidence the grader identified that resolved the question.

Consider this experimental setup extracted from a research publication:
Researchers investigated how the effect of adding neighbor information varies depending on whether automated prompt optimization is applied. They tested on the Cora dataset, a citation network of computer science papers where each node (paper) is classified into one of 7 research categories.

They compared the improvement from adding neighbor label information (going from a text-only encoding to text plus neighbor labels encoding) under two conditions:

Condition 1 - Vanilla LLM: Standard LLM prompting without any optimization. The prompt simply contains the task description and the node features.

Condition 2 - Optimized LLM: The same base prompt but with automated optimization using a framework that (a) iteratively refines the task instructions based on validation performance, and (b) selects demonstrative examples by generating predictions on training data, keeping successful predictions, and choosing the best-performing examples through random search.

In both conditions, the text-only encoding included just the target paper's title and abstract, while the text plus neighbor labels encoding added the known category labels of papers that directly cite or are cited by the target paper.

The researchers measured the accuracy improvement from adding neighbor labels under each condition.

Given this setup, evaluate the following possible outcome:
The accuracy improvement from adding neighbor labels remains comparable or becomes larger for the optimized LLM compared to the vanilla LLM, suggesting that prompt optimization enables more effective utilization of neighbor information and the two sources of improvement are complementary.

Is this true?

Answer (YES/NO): YES